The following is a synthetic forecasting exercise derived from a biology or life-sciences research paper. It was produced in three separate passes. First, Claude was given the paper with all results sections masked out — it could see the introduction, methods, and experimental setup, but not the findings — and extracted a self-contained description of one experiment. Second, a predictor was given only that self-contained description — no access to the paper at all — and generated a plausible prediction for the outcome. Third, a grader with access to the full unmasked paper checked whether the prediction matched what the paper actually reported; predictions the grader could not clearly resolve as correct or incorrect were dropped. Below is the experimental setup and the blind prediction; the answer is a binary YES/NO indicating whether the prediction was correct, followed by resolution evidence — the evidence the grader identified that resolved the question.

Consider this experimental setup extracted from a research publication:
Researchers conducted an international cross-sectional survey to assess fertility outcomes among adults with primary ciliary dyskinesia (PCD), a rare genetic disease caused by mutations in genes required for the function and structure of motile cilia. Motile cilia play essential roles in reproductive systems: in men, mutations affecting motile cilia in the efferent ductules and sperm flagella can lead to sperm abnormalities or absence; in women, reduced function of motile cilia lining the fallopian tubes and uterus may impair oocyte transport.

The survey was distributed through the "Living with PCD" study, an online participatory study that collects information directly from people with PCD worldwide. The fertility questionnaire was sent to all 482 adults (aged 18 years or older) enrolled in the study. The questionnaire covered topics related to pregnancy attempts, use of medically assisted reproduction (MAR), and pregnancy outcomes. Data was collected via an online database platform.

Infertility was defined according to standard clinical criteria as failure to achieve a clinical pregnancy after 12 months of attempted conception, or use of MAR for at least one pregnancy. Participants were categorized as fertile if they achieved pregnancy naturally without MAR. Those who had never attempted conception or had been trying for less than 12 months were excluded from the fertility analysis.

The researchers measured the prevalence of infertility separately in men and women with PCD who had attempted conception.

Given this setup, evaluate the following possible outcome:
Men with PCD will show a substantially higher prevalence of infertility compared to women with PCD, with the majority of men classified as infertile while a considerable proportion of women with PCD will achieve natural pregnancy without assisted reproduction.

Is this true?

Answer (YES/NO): YES